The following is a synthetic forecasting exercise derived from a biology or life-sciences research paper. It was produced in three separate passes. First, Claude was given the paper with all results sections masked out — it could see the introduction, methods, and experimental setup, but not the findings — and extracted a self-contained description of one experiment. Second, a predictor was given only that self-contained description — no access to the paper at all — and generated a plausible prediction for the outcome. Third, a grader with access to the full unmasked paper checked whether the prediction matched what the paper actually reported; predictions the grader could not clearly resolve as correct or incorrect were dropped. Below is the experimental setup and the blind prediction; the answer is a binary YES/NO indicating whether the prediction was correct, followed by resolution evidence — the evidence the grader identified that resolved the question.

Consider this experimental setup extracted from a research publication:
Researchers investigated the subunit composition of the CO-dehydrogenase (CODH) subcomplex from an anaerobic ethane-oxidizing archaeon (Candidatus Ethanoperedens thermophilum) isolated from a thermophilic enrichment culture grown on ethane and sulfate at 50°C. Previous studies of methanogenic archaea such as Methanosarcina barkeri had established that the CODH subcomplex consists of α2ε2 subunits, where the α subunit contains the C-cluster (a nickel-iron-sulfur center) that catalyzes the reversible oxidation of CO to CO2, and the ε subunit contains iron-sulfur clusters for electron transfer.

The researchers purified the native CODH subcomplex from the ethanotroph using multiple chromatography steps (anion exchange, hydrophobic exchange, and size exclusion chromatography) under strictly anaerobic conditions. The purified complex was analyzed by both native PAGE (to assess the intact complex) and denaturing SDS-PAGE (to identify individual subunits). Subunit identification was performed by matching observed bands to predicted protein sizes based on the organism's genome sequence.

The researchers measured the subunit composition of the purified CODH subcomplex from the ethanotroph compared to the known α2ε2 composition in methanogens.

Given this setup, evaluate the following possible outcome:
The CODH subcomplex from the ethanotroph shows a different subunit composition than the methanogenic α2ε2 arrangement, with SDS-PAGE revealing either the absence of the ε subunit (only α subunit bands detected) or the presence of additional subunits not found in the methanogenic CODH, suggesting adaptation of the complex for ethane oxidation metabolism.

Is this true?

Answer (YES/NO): YES